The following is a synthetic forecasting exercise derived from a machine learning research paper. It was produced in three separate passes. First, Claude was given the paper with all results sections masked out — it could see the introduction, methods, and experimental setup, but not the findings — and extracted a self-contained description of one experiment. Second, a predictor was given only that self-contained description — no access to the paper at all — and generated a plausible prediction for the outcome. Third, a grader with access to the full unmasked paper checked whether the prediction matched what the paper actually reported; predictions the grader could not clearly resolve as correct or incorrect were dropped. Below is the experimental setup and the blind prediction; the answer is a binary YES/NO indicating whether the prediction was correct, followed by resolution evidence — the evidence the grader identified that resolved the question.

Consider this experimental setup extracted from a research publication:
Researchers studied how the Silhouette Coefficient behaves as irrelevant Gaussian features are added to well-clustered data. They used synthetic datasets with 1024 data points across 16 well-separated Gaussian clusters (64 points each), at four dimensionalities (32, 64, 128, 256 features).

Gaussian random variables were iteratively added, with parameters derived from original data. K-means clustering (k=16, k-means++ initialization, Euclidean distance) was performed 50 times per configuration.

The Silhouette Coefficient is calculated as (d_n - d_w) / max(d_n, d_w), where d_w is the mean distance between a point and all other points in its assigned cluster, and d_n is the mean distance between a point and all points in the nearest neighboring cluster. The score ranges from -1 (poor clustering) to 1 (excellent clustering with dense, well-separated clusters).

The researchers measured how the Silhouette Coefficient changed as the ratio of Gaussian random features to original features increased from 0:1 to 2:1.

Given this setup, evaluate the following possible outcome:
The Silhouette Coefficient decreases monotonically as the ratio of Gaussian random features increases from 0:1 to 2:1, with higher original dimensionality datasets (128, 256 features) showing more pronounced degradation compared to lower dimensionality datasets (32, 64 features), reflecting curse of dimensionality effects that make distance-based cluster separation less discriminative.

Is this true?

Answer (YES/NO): NO